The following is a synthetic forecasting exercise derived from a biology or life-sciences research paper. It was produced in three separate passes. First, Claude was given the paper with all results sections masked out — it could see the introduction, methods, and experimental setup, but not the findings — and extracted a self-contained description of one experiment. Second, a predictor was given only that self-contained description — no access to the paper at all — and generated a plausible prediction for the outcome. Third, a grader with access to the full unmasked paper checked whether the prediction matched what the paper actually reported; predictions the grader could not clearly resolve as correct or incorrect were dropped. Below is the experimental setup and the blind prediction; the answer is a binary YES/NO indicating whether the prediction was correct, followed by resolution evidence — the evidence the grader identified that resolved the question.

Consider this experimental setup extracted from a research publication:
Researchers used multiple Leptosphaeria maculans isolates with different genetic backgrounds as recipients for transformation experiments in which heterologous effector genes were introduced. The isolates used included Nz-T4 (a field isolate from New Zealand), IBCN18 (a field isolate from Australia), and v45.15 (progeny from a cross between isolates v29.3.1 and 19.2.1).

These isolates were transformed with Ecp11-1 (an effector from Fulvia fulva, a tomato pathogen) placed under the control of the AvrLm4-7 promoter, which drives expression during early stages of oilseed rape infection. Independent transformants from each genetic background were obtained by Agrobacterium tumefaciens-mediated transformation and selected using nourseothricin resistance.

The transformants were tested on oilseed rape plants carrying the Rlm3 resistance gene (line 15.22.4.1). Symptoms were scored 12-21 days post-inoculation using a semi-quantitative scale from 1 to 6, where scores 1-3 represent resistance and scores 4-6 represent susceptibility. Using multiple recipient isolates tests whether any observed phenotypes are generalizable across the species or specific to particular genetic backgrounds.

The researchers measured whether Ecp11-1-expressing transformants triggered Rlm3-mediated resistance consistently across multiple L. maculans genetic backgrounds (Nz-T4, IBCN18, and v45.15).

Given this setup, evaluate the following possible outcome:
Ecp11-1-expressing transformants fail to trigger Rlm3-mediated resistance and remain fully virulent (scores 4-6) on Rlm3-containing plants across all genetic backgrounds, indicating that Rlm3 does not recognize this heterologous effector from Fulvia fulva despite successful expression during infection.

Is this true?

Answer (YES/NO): NO